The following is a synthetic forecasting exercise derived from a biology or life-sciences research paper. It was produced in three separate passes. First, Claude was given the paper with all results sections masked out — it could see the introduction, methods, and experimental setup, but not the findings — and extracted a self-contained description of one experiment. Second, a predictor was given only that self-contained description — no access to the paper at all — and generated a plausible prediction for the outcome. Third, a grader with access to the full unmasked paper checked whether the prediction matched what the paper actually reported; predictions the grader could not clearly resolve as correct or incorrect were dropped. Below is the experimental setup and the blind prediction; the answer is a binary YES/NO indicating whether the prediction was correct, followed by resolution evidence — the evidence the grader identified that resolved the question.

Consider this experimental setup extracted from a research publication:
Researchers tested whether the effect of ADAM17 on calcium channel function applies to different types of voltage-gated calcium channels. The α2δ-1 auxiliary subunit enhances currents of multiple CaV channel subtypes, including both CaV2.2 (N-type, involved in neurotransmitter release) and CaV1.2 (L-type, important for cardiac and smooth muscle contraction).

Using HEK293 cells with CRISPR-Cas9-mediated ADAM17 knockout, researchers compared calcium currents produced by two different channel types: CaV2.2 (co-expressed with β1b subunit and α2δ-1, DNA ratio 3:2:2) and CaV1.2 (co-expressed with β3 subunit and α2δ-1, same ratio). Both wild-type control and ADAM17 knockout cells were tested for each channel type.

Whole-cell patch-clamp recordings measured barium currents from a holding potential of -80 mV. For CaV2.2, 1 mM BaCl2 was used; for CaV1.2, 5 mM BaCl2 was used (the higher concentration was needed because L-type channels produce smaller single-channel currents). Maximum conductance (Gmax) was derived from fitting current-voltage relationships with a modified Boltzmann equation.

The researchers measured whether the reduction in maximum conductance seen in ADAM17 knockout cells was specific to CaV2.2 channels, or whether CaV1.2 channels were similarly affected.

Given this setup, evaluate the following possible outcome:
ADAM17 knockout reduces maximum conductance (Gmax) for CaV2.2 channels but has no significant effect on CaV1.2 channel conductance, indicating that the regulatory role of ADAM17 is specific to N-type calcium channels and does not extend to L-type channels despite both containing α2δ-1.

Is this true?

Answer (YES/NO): NO